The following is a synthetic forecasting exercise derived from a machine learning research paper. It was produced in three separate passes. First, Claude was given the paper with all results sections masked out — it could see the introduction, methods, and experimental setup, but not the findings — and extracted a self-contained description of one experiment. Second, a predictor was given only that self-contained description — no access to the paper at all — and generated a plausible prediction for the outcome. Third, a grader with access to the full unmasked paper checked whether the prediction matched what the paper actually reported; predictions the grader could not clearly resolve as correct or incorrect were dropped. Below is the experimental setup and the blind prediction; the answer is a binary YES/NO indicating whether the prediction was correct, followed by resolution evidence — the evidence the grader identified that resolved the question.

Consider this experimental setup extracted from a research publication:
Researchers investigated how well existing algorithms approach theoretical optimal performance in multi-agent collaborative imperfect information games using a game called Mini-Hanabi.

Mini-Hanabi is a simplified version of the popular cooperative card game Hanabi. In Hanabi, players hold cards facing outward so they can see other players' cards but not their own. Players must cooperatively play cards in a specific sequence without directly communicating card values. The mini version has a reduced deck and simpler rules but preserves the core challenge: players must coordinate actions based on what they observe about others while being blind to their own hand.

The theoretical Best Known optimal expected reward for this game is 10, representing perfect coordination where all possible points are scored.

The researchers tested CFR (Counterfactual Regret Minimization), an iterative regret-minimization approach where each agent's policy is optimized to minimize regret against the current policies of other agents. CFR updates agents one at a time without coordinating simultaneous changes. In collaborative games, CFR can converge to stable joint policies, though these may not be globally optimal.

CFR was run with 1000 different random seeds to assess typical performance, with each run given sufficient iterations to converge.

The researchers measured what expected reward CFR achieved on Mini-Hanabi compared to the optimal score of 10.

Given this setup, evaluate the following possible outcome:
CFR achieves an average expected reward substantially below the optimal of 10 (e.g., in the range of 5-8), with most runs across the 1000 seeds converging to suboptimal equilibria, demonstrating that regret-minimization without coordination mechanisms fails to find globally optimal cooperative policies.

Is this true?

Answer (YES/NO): NO